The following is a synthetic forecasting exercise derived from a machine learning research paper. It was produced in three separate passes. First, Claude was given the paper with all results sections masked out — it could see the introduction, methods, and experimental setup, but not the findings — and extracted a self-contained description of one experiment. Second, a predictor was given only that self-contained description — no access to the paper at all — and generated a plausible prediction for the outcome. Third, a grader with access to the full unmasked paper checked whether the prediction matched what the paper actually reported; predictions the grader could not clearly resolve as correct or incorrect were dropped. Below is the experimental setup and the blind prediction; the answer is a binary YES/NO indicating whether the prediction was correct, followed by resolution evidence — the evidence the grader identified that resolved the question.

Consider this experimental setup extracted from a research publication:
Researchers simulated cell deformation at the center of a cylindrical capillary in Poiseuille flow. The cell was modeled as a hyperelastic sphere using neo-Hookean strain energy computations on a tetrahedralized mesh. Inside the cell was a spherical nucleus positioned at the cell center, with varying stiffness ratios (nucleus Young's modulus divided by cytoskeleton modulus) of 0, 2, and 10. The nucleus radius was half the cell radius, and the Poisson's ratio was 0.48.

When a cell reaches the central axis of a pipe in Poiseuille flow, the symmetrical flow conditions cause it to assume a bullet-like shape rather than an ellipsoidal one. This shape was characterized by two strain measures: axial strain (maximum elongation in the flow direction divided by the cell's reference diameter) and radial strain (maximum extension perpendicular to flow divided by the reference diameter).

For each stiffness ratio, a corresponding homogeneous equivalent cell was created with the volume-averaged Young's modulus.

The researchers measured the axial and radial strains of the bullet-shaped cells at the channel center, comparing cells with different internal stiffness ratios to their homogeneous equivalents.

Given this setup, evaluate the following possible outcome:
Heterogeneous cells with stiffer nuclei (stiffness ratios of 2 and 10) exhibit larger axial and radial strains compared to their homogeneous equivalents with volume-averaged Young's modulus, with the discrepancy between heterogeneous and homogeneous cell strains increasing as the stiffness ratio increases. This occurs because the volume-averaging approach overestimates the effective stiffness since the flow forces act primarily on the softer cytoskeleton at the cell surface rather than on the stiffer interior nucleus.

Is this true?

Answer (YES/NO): NO